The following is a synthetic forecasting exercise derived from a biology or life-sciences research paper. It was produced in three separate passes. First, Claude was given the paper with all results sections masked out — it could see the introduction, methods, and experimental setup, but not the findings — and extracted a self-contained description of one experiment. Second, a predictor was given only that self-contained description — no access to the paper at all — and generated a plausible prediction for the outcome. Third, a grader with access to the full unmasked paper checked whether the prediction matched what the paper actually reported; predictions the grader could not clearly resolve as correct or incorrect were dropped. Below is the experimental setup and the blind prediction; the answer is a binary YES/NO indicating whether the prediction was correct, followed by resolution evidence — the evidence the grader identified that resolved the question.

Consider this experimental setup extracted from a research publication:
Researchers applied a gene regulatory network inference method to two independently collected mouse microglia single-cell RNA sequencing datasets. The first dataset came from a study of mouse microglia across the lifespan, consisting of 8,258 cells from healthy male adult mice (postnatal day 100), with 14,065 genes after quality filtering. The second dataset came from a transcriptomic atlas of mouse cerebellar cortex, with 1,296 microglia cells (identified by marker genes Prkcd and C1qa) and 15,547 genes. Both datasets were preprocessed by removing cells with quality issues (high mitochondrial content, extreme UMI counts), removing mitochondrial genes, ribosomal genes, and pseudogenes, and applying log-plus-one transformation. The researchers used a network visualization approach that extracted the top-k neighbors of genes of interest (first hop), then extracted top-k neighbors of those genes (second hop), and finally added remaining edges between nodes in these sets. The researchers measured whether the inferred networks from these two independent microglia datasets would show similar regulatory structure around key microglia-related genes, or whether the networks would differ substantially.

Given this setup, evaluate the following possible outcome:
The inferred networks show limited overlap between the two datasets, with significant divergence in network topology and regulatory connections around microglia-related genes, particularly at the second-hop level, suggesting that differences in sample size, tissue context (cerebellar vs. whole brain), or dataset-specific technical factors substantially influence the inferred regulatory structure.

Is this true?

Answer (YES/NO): NO